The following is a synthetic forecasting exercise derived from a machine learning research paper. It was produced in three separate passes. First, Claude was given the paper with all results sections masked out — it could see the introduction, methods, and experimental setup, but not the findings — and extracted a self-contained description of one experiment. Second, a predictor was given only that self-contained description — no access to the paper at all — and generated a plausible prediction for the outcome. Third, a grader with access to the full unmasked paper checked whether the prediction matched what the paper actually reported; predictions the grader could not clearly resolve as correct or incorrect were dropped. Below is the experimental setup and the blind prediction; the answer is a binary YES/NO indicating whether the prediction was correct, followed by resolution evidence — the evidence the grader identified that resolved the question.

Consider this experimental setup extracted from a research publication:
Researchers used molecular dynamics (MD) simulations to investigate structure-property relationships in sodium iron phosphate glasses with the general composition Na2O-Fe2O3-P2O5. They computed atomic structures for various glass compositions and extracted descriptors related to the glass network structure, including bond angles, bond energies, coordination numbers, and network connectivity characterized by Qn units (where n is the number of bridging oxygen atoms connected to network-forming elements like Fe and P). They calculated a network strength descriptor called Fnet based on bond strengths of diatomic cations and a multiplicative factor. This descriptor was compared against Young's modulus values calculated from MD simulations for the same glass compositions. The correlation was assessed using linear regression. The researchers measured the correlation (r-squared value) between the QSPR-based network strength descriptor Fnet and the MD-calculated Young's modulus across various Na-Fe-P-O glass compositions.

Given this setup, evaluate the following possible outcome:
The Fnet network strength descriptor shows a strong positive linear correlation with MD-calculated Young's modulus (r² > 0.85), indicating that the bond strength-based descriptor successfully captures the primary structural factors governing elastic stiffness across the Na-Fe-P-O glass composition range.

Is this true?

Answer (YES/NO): YES